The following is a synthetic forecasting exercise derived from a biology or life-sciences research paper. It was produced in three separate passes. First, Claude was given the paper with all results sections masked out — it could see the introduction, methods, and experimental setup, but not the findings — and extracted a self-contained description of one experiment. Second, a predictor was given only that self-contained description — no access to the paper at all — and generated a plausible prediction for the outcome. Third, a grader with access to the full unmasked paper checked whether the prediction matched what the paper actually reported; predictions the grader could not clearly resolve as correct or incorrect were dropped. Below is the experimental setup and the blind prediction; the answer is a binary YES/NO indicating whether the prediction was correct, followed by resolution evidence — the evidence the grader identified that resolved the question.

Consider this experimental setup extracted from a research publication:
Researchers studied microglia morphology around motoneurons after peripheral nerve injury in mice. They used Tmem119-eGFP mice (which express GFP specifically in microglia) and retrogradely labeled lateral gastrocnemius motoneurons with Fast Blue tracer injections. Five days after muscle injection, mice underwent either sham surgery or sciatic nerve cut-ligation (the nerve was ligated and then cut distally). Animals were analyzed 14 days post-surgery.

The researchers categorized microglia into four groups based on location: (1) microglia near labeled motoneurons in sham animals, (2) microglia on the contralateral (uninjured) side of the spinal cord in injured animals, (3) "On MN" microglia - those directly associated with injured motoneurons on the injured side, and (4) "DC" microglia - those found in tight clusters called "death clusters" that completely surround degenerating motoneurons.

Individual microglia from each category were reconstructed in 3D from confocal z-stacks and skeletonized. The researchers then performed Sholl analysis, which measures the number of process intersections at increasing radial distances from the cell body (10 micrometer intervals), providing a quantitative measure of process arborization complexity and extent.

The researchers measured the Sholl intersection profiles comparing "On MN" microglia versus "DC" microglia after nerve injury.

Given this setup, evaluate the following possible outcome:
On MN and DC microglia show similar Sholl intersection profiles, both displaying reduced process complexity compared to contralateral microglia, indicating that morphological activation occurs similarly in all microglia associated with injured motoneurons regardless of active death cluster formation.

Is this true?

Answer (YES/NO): NO